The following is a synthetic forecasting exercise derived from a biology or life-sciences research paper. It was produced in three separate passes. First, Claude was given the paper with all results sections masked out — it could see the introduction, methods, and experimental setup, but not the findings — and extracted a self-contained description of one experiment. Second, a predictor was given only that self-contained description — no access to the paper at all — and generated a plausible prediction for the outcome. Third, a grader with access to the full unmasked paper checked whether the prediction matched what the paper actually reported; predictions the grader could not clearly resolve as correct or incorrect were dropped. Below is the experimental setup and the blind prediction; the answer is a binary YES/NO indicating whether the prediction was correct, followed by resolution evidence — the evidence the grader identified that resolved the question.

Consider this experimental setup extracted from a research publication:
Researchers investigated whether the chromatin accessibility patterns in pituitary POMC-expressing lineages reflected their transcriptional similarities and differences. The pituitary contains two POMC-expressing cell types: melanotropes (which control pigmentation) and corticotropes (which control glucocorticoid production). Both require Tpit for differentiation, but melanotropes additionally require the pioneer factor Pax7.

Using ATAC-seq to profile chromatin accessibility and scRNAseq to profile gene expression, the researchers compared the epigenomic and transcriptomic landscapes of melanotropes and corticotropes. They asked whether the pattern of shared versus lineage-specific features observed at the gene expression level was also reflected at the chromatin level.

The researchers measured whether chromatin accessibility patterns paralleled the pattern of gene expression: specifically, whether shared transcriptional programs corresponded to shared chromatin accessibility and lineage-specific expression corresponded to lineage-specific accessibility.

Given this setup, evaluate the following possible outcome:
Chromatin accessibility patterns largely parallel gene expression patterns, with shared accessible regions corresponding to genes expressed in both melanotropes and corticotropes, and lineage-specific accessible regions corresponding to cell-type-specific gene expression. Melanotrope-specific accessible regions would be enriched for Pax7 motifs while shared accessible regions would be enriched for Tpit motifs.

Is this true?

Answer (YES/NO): YES